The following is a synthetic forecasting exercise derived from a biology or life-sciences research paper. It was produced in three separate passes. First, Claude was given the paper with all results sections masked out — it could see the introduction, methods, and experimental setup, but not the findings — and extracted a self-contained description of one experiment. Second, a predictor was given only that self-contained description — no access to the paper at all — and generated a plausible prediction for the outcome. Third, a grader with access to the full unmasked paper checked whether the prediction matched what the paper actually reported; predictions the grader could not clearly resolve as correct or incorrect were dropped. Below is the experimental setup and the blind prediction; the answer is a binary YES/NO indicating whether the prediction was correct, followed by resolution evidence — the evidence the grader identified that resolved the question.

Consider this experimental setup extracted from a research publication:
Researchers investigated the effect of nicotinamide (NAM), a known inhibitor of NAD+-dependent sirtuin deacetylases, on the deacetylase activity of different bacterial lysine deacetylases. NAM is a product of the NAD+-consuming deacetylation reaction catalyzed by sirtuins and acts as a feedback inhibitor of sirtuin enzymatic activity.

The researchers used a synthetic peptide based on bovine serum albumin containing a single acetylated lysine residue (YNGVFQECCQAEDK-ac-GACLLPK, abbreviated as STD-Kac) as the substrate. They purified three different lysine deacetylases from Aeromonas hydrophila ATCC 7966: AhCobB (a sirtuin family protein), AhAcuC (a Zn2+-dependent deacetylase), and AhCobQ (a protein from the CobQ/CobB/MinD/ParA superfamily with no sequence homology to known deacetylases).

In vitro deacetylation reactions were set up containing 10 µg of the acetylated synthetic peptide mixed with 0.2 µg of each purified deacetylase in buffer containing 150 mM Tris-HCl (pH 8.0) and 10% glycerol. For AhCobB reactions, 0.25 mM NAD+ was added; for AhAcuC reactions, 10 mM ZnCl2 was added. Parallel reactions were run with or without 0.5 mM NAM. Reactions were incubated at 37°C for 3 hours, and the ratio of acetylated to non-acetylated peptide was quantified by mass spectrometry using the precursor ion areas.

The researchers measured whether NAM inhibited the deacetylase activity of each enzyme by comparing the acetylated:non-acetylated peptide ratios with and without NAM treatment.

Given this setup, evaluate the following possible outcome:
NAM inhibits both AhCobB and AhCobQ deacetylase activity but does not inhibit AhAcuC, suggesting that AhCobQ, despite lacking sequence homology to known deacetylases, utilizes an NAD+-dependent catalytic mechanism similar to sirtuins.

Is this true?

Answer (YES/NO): NO